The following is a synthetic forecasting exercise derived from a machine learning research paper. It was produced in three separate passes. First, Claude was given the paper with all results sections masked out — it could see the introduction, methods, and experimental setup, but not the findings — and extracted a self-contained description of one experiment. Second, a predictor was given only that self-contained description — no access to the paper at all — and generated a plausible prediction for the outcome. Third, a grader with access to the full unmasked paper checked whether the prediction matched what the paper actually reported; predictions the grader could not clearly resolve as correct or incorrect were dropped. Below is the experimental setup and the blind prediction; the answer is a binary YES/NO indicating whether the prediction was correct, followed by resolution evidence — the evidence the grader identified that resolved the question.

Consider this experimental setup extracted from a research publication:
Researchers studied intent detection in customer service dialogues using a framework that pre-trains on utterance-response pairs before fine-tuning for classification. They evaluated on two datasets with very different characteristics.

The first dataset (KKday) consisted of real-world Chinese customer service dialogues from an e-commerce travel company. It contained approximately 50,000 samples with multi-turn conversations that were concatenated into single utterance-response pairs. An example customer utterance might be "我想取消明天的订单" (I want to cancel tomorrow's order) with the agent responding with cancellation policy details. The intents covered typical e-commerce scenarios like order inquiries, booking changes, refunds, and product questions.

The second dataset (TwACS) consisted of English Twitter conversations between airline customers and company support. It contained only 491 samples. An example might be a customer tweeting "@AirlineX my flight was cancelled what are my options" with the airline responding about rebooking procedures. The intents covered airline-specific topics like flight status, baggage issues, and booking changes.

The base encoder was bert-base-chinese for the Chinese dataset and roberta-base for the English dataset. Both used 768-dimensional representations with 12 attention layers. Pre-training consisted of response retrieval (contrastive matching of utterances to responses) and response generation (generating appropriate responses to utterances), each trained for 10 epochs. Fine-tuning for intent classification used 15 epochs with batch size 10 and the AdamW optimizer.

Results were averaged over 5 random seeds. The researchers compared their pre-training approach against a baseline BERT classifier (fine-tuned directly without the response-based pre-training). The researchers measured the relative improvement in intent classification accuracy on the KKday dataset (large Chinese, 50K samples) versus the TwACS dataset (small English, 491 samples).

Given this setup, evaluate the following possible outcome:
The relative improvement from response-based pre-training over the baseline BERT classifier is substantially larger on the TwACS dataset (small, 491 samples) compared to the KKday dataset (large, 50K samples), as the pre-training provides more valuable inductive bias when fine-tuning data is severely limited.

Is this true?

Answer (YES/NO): YES